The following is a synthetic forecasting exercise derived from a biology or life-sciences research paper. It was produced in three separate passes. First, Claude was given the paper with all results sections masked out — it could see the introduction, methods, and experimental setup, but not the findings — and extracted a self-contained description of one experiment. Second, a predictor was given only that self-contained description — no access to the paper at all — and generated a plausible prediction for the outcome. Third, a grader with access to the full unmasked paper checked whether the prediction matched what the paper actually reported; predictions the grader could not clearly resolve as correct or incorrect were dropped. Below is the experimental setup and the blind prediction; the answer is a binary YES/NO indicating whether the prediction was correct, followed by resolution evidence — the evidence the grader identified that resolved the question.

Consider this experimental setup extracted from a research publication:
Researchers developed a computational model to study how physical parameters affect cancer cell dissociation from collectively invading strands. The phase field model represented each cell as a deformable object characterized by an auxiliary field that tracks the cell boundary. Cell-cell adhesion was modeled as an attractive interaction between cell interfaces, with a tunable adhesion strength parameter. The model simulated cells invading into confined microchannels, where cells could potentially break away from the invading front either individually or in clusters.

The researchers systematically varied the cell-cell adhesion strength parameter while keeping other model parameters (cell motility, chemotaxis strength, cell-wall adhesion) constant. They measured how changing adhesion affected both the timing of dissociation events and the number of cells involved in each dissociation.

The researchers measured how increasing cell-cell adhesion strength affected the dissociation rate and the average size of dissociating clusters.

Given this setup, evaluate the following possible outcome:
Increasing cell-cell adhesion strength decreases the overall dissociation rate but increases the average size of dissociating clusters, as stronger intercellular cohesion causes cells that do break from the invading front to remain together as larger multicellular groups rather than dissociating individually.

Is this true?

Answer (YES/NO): YES